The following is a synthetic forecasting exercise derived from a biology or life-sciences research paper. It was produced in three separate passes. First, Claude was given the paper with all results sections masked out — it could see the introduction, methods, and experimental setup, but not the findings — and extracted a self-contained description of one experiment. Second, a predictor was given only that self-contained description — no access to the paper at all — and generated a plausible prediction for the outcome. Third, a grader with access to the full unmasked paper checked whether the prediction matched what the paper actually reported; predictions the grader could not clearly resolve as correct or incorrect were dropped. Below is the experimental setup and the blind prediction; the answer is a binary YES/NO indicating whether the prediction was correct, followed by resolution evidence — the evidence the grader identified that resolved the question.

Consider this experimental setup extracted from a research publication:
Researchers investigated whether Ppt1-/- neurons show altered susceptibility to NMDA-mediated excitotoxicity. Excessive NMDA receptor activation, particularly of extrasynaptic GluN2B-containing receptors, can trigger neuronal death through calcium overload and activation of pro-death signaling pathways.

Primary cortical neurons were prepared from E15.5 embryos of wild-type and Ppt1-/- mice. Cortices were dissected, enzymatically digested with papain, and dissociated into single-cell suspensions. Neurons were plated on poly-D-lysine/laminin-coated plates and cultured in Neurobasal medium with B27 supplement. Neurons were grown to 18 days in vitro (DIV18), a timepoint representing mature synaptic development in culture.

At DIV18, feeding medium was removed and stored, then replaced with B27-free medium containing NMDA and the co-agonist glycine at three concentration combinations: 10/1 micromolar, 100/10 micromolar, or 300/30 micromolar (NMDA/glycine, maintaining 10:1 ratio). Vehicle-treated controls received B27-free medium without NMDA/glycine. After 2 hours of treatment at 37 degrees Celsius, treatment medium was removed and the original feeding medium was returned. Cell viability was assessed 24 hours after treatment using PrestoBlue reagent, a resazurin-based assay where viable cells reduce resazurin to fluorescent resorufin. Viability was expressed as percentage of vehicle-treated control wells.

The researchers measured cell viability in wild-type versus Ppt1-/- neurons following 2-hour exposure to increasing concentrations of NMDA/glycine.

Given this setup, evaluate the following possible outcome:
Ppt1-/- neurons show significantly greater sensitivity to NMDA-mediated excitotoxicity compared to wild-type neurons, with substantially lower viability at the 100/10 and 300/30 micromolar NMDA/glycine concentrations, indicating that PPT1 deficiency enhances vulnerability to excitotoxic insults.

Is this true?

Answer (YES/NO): NO